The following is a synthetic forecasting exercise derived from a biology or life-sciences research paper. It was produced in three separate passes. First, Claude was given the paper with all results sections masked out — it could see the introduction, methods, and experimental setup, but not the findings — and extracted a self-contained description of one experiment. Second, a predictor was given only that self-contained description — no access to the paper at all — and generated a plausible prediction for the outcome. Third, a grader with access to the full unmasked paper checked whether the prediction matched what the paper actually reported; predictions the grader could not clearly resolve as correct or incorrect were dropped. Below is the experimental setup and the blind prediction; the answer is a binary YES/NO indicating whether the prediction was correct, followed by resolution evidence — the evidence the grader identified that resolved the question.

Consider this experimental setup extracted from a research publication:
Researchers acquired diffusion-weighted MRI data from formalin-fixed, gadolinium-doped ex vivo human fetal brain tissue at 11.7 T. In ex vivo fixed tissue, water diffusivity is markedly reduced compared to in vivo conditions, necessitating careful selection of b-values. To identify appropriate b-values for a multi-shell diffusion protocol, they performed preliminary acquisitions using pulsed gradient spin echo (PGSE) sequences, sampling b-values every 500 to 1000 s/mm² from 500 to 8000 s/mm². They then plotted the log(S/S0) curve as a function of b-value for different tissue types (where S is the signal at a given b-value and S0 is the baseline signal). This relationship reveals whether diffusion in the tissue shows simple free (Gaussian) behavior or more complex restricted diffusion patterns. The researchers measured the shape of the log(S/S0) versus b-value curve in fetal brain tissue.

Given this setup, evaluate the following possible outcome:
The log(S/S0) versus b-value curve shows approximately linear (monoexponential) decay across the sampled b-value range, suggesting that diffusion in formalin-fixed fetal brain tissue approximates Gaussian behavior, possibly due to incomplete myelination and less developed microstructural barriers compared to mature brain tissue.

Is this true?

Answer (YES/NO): NO